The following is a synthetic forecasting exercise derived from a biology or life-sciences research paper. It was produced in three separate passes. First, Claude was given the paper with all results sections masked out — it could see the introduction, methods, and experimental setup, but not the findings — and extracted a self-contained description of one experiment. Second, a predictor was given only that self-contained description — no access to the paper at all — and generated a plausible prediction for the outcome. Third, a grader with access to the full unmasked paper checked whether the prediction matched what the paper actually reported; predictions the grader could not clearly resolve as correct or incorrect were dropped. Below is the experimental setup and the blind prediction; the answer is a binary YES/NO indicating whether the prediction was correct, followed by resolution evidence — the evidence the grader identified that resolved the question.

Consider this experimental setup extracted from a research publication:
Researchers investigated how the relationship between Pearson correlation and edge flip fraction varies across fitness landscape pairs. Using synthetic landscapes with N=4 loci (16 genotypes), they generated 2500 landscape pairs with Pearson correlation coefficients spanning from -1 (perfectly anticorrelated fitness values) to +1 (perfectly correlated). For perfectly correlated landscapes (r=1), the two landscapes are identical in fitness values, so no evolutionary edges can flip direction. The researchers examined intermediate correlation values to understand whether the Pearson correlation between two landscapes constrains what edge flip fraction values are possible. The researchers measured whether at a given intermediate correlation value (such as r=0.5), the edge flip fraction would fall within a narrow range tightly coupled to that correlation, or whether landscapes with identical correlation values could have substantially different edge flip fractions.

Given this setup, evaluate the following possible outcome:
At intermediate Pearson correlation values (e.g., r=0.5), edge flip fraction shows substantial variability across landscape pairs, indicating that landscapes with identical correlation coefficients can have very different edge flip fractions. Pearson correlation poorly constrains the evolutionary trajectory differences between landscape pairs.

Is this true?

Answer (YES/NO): YES